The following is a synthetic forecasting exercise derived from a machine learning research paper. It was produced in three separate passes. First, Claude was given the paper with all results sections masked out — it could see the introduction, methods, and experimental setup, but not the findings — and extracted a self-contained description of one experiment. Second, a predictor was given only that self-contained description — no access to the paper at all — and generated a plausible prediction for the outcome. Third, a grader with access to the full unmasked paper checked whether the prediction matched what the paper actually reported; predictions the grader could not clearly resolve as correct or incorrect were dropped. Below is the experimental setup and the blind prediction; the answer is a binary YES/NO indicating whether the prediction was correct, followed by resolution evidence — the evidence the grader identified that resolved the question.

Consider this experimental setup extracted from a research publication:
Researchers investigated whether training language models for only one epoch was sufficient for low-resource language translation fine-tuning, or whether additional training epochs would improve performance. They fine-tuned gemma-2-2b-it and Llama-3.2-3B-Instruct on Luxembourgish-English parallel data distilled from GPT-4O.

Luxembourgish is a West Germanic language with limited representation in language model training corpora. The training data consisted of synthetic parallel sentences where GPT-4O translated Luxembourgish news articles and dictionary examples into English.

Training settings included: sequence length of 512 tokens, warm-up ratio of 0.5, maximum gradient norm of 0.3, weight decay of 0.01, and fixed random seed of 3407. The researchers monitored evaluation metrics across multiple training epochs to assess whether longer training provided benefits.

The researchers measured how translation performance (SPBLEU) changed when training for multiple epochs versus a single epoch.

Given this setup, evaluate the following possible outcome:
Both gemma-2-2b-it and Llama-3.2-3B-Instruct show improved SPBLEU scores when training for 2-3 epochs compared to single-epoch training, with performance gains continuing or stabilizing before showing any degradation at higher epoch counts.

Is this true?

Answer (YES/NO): NO